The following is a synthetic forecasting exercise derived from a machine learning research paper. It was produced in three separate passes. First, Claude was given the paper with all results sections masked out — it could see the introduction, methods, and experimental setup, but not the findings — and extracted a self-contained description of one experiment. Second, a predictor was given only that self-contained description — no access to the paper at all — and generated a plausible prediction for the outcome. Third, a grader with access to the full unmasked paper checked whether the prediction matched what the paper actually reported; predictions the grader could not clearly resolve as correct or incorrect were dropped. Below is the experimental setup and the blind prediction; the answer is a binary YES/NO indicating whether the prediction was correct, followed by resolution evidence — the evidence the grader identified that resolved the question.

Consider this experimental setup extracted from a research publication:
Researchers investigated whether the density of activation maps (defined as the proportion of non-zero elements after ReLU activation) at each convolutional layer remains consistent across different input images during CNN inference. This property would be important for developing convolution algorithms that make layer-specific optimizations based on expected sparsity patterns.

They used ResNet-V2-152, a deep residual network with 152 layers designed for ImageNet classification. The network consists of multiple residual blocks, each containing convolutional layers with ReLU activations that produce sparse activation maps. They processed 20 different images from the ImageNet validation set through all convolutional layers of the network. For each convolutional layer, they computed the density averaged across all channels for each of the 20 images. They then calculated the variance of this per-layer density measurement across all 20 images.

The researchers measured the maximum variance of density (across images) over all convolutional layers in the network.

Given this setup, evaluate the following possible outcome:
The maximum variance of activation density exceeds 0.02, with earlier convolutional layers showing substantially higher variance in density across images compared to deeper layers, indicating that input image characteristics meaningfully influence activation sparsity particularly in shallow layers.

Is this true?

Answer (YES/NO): NO